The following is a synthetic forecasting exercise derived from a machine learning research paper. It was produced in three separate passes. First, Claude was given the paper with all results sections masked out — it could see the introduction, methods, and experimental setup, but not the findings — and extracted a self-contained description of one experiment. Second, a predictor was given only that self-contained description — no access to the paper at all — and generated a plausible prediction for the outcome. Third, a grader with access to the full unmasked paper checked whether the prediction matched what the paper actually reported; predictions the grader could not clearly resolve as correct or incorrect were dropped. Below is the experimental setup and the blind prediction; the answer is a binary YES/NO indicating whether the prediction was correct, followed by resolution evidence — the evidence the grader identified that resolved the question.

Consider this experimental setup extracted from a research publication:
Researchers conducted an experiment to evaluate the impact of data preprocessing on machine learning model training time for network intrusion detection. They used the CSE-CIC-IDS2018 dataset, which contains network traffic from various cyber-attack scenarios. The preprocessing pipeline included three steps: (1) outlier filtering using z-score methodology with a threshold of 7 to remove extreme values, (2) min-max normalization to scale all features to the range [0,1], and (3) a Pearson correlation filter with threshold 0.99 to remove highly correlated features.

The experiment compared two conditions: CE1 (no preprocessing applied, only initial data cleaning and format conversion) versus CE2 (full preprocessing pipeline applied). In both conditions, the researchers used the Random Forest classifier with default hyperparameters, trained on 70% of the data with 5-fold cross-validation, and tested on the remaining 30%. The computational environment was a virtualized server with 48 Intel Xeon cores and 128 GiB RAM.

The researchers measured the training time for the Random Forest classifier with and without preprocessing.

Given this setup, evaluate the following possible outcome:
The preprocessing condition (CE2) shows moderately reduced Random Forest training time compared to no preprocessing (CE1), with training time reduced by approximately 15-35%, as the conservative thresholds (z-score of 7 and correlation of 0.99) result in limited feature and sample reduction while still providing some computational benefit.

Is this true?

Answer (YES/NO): NO